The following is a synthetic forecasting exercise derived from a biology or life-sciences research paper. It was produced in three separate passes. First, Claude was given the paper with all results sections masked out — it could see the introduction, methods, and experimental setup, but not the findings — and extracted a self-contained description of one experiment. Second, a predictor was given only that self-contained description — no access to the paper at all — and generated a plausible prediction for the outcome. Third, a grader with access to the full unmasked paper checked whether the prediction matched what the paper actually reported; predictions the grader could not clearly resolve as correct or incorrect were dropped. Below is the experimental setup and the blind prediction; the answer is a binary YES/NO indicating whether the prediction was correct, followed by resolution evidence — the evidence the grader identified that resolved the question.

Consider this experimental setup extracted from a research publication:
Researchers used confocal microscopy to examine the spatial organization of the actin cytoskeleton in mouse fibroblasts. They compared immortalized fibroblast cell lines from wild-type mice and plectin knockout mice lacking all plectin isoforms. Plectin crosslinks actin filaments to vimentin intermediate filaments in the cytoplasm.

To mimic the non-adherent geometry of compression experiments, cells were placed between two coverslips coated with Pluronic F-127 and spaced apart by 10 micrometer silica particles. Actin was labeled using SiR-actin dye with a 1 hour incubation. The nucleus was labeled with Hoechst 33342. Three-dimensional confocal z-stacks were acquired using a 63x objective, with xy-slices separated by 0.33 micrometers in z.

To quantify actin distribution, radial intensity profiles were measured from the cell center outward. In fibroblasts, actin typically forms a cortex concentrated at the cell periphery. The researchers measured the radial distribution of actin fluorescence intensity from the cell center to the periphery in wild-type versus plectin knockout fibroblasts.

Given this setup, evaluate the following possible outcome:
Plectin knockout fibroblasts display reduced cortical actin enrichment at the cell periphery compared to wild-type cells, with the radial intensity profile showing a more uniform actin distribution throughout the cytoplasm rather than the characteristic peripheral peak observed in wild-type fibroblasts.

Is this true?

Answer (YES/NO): NO